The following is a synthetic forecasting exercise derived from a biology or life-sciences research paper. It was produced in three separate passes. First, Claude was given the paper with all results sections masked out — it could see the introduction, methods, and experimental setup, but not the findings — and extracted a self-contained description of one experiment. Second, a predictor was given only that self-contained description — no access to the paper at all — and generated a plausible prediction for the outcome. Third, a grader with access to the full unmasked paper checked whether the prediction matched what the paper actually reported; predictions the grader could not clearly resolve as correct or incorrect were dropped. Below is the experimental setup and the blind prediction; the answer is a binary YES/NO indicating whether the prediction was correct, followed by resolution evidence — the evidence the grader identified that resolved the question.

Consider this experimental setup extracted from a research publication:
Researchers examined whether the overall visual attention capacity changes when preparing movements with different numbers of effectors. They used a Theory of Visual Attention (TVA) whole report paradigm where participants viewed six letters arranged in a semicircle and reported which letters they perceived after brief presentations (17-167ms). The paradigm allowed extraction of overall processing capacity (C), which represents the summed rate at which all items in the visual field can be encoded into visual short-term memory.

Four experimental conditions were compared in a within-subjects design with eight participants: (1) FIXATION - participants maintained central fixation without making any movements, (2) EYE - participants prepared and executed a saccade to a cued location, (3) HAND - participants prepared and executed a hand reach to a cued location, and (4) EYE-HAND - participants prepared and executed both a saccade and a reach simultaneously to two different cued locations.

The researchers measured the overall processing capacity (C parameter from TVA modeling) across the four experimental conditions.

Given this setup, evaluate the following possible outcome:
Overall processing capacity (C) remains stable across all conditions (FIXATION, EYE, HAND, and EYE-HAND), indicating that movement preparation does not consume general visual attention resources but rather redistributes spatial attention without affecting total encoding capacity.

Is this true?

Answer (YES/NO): NO